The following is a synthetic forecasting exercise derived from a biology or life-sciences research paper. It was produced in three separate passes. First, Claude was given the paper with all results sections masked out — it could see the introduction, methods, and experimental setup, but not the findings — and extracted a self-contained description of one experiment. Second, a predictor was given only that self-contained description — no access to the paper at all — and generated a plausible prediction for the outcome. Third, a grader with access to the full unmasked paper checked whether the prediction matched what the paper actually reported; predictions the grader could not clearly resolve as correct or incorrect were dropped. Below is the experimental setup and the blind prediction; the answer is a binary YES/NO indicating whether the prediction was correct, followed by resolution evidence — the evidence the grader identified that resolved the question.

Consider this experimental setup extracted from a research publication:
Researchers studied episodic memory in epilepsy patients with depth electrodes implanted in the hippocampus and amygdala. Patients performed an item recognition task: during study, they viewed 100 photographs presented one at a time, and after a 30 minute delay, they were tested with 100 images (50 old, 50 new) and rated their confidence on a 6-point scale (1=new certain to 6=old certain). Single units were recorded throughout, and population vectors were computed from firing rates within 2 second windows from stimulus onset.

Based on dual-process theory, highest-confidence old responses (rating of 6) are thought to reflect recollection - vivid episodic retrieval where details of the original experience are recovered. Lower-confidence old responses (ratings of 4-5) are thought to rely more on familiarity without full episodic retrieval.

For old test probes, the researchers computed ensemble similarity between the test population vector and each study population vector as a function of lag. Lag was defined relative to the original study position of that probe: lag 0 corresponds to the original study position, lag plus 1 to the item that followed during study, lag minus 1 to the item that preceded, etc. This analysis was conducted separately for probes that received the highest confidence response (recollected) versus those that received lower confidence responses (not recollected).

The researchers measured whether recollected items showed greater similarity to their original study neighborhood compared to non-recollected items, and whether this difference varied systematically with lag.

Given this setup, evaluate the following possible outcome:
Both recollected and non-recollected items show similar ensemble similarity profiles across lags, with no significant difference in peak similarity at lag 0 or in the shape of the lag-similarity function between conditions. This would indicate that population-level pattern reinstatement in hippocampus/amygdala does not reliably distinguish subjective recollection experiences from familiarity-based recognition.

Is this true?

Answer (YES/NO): NO